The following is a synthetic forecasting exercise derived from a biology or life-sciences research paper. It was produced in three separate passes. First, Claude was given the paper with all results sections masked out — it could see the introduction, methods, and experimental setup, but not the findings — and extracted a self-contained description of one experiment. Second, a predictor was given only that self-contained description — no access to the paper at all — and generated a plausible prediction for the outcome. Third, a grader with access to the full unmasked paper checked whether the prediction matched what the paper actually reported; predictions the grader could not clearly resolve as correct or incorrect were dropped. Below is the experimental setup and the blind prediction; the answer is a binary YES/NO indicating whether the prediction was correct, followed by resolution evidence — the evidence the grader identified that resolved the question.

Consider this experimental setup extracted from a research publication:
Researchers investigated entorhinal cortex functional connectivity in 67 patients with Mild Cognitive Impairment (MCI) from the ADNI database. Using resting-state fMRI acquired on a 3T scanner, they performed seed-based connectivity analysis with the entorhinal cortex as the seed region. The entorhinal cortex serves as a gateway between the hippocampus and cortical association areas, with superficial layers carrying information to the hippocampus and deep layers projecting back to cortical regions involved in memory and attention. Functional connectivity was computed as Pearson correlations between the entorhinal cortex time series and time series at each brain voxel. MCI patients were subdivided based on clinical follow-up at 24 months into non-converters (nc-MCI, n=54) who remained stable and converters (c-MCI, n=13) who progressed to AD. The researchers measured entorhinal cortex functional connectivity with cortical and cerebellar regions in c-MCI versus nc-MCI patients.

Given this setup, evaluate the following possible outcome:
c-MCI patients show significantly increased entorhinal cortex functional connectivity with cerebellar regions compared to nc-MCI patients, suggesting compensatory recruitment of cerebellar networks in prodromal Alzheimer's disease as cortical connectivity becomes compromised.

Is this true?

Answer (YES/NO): NO